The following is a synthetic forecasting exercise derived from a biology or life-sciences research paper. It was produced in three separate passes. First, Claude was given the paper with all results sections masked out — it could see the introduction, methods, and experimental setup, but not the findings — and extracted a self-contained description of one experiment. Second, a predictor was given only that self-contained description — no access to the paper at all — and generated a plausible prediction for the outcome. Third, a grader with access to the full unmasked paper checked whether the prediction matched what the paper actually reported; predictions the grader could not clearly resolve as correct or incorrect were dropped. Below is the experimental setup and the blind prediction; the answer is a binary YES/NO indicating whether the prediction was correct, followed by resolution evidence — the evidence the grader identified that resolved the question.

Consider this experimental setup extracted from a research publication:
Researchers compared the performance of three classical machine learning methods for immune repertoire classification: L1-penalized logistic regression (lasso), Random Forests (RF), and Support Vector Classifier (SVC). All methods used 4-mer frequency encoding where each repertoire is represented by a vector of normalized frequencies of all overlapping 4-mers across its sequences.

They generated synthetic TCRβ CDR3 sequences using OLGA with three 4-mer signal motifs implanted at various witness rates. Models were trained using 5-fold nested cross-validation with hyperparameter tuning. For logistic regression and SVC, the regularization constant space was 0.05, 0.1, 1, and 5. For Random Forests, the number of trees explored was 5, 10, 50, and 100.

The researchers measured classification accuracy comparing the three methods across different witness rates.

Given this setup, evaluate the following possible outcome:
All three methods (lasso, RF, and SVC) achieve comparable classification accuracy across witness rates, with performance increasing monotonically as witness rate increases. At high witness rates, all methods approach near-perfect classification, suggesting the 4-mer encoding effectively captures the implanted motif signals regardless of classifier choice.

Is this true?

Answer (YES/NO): NO